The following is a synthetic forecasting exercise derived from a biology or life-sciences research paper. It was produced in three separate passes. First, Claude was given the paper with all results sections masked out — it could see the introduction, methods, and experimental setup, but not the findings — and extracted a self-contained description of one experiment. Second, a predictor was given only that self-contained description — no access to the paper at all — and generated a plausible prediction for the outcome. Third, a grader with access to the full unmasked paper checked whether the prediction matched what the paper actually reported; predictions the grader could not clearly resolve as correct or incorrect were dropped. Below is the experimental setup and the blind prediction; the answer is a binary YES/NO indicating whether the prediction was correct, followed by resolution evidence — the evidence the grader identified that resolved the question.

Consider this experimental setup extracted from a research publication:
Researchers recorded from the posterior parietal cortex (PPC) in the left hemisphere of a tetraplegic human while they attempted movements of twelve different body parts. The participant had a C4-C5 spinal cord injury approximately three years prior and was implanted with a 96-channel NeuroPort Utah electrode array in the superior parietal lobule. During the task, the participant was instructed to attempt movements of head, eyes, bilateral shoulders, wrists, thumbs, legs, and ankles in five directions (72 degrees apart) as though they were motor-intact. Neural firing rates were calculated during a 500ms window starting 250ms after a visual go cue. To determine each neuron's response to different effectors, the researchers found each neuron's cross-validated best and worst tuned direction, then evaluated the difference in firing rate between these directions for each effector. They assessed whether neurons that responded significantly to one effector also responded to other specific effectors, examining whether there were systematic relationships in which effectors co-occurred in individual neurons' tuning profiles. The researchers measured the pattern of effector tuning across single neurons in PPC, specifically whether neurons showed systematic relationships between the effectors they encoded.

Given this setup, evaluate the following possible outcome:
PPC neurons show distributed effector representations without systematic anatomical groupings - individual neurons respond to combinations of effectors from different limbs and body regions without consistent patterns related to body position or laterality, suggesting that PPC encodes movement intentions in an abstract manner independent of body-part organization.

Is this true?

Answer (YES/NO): YES